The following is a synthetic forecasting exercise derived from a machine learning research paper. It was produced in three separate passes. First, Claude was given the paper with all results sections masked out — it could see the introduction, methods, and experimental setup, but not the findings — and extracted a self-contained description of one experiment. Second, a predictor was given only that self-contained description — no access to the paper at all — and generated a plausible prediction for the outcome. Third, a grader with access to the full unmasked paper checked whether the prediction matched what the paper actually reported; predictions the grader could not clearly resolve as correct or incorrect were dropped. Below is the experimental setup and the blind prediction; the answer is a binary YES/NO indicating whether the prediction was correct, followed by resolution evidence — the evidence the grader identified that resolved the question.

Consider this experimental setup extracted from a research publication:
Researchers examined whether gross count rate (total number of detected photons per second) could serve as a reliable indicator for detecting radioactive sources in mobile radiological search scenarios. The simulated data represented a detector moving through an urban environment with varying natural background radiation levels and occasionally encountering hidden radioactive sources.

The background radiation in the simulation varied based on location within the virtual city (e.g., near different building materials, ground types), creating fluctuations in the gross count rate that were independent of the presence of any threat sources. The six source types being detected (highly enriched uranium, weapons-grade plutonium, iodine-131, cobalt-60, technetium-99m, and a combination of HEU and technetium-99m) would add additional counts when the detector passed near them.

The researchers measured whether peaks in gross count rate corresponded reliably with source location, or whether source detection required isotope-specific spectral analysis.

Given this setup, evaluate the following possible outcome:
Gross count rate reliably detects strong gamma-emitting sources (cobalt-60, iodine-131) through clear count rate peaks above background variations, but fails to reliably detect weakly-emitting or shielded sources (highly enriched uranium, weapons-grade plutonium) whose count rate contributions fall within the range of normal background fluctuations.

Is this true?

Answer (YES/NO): NO